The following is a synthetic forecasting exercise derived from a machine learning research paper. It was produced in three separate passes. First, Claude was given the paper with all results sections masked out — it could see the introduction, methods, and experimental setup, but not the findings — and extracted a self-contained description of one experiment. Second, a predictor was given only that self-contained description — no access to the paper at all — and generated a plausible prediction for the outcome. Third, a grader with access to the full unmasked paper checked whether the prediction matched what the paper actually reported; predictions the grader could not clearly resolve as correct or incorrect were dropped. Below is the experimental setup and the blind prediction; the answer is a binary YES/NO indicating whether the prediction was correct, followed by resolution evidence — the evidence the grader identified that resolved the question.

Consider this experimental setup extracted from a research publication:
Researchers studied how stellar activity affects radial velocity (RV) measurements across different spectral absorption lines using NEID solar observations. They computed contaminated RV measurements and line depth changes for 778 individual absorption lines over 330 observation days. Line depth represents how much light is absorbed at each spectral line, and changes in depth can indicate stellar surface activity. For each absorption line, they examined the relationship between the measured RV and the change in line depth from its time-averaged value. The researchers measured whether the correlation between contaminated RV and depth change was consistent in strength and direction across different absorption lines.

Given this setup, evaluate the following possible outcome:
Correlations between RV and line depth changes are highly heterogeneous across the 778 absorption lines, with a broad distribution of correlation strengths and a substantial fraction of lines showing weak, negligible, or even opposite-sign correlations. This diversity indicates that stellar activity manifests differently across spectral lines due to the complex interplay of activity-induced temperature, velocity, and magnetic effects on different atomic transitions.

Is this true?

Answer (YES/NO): YES